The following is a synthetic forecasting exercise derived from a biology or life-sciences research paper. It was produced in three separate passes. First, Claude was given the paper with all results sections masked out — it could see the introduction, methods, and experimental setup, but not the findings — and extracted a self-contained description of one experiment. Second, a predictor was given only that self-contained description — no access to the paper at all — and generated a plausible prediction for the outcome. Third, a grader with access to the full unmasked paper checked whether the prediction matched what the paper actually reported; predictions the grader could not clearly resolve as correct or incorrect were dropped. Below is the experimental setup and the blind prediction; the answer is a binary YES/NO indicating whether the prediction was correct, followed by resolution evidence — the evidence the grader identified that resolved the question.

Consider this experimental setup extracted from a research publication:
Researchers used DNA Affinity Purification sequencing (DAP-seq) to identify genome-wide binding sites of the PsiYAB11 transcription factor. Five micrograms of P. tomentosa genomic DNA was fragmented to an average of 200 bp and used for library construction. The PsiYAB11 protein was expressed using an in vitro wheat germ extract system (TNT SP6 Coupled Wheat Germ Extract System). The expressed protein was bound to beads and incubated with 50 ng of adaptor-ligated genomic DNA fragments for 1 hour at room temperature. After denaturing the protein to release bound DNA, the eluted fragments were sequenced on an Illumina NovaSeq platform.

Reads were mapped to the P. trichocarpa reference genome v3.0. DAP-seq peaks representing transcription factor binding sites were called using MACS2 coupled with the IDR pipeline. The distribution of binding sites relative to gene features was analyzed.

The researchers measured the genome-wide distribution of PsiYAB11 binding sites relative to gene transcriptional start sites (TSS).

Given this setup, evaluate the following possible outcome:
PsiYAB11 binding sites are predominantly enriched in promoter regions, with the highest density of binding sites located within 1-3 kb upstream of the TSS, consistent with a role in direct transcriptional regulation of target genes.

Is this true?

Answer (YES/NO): NO